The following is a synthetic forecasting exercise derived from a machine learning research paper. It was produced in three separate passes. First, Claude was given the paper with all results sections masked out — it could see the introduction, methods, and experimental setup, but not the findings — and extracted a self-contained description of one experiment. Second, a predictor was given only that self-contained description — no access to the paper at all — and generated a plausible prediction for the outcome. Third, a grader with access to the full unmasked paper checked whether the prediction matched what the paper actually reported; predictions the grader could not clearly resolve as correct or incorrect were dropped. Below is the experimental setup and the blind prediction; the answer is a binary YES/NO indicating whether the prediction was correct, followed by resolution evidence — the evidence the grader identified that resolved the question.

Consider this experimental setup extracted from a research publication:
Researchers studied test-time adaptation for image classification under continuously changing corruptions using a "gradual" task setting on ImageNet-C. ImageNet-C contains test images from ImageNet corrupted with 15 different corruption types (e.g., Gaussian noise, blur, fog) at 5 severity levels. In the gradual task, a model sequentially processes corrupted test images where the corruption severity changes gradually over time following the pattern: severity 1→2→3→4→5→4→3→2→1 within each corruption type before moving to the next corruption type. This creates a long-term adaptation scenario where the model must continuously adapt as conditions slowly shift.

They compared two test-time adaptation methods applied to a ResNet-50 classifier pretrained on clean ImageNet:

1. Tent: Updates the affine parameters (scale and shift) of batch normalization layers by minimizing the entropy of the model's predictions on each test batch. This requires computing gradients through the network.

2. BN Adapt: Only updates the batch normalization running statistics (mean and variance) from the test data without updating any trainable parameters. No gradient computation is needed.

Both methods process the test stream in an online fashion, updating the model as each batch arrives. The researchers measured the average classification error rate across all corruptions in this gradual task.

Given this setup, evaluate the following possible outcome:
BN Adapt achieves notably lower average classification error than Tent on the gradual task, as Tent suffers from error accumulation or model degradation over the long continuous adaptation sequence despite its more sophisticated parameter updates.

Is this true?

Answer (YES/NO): NO